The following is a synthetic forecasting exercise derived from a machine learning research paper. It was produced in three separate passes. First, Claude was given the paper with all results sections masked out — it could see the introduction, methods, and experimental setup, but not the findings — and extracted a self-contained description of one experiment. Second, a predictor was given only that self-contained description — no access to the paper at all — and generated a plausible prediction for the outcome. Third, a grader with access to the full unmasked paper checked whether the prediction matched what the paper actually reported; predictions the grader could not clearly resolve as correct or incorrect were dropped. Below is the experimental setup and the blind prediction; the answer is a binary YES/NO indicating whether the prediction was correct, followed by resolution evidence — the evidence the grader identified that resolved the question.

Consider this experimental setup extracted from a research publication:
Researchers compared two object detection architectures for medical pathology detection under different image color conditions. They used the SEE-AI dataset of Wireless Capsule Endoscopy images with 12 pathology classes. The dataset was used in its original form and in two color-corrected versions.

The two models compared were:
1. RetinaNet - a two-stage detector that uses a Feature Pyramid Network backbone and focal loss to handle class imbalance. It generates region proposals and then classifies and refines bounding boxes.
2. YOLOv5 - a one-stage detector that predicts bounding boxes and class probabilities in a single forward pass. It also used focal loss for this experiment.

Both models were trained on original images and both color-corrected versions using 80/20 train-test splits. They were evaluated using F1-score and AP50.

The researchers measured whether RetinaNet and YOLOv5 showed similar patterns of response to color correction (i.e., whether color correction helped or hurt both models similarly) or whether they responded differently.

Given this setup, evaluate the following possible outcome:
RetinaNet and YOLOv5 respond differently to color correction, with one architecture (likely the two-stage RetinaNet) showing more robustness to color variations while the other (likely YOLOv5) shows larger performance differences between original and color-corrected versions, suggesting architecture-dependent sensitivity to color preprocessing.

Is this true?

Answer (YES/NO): NO